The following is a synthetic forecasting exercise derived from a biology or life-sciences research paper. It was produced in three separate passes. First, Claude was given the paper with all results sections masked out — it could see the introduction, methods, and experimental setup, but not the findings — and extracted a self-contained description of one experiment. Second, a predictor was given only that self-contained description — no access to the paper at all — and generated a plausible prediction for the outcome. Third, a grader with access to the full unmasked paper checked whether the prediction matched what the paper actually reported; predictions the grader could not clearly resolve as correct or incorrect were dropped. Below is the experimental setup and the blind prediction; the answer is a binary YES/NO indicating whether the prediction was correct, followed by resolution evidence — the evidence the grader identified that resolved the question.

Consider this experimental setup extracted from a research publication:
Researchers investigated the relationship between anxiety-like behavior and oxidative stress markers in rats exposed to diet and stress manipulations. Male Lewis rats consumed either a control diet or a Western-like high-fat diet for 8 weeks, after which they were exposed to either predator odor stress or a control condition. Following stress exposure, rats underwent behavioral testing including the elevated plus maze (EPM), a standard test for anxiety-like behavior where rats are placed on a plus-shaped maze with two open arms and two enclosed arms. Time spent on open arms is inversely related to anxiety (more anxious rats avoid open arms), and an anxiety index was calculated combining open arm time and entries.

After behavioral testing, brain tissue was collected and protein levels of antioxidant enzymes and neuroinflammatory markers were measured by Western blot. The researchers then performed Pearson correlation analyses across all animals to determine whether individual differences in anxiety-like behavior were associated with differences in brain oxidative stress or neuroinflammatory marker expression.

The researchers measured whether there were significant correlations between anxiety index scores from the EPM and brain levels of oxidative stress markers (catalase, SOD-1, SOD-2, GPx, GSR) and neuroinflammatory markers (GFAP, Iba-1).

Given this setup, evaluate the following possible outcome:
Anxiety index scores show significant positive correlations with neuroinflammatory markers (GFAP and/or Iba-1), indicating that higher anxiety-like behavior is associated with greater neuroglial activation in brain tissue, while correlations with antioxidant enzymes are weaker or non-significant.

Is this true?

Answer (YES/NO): NO